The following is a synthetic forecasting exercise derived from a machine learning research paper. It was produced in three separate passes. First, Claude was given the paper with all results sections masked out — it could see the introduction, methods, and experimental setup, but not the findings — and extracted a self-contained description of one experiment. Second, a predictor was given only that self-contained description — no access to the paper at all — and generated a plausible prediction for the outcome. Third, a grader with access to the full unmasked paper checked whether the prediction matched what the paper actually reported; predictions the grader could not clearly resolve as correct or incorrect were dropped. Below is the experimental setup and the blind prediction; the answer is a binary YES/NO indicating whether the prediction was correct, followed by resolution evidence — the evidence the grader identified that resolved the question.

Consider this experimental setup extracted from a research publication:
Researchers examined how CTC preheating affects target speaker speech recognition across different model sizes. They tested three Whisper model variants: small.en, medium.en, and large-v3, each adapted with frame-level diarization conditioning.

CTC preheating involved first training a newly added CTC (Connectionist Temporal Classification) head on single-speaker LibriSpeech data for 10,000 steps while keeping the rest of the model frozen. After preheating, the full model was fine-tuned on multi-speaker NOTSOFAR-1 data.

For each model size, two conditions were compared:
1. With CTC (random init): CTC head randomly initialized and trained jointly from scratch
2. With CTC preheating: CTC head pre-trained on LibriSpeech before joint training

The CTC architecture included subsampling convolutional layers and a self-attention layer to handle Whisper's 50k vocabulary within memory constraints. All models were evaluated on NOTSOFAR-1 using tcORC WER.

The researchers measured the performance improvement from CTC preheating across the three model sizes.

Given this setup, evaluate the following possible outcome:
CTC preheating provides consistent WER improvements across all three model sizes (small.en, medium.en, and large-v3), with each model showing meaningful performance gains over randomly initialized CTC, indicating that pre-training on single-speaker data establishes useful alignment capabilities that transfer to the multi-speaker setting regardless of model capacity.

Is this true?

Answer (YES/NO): YES